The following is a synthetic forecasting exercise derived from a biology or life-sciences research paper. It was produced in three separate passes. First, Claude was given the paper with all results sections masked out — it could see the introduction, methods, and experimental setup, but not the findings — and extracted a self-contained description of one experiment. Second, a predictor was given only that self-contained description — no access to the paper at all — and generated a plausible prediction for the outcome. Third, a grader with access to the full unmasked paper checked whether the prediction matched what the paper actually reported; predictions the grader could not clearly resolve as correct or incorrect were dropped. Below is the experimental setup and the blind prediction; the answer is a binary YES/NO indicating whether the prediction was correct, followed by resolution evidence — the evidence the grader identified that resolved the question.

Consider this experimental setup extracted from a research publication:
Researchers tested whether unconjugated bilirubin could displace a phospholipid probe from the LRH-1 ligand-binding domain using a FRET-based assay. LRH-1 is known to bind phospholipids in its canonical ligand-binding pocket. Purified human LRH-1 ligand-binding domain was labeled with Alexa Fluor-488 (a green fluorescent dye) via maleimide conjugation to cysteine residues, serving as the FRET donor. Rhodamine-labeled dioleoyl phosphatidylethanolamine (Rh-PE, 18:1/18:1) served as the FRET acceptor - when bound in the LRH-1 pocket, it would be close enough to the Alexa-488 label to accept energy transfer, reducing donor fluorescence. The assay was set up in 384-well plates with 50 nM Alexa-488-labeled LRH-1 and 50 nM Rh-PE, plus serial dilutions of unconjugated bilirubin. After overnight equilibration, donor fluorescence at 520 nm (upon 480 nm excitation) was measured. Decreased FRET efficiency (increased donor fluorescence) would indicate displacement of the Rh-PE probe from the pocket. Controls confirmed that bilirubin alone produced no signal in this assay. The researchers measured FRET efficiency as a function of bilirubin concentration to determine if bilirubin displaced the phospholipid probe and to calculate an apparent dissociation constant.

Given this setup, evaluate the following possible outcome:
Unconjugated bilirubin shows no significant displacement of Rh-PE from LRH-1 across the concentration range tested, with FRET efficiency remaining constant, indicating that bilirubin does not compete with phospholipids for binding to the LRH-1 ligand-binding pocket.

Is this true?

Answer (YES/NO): NO